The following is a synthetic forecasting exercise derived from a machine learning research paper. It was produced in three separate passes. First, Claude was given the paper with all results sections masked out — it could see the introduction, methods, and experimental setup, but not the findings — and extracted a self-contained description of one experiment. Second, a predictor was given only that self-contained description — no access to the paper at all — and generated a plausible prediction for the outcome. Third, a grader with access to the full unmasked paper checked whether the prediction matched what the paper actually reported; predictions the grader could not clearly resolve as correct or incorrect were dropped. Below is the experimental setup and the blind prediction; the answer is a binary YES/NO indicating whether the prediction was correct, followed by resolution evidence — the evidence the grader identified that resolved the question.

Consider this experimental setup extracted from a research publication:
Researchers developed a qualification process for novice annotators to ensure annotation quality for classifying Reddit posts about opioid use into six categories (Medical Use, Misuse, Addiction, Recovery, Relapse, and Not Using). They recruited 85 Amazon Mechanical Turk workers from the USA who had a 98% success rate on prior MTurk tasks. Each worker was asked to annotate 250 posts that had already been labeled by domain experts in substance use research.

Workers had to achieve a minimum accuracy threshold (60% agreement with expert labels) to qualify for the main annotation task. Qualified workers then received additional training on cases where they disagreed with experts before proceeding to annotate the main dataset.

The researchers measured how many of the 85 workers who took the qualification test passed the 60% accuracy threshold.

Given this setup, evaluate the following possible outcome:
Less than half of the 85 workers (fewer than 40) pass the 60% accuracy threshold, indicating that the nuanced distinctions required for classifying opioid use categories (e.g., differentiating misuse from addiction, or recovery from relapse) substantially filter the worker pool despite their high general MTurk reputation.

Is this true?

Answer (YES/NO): YES